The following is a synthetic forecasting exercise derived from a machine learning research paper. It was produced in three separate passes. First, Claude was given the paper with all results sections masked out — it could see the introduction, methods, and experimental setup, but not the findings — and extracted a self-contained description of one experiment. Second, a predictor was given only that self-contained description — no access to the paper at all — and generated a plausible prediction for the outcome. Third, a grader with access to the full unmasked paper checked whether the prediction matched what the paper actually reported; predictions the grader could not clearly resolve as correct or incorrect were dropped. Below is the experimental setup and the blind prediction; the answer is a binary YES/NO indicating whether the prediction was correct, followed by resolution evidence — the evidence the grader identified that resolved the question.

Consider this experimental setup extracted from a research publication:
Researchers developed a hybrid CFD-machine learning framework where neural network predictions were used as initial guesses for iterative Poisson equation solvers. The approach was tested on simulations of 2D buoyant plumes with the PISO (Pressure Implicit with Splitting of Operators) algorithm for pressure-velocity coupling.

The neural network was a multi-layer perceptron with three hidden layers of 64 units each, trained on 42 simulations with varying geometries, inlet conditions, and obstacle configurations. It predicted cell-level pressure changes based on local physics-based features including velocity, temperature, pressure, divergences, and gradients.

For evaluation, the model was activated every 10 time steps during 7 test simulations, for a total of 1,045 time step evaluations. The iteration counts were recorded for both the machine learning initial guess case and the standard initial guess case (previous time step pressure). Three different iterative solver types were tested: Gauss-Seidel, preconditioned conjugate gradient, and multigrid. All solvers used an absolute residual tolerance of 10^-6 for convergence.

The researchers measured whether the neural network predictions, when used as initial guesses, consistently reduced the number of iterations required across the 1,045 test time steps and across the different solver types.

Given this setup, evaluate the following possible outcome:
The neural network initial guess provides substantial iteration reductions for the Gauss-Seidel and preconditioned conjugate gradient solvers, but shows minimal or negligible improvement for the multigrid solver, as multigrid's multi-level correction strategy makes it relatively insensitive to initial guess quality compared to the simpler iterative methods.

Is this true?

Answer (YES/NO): NO